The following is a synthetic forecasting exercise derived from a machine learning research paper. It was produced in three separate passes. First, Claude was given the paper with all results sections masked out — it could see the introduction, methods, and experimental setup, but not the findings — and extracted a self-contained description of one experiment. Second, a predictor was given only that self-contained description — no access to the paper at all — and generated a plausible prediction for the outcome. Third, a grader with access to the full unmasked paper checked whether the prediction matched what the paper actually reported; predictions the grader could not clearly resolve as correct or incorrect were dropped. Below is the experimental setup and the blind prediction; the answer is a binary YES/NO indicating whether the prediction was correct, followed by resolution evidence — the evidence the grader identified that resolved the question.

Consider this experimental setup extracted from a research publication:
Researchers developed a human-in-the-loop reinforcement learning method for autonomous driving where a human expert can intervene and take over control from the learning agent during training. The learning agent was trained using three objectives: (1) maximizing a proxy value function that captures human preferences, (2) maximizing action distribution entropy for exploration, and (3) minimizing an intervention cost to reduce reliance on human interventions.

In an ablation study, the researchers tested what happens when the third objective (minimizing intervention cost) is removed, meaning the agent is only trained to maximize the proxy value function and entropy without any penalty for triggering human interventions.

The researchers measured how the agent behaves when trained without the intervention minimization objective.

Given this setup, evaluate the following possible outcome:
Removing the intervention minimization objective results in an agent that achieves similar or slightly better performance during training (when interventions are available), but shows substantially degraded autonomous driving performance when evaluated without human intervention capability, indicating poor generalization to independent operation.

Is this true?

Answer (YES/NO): YES